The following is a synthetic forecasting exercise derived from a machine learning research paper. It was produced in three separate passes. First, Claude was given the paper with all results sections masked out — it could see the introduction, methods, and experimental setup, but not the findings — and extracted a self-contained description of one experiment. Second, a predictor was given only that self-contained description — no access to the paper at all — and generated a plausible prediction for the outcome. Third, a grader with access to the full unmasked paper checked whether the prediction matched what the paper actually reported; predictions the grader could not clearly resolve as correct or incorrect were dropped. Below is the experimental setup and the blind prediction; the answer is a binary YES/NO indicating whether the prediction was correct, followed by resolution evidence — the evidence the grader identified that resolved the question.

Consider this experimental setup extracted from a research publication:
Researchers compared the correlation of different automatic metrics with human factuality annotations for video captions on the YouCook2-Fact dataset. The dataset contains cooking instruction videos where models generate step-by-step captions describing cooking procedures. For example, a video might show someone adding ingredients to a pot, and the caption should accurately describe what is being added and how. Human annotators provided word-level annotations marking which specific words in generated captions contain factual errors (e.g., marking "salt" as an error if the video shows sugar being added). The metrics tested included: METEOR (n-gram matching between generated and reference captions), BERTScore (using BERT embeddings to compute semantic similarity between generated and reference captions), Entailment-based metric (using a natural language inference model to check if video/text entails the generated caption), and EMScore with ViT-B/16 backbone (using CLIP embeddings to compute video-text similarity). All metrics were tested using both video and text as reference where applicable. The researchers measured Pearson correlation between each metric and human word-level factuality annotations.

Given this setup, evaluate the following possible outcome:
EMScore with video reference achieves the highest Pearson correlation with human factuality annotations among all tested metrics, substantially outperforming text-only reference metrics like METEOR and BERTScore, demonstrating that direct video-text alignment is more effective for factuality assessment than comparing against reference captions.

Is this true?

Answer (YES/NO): NO